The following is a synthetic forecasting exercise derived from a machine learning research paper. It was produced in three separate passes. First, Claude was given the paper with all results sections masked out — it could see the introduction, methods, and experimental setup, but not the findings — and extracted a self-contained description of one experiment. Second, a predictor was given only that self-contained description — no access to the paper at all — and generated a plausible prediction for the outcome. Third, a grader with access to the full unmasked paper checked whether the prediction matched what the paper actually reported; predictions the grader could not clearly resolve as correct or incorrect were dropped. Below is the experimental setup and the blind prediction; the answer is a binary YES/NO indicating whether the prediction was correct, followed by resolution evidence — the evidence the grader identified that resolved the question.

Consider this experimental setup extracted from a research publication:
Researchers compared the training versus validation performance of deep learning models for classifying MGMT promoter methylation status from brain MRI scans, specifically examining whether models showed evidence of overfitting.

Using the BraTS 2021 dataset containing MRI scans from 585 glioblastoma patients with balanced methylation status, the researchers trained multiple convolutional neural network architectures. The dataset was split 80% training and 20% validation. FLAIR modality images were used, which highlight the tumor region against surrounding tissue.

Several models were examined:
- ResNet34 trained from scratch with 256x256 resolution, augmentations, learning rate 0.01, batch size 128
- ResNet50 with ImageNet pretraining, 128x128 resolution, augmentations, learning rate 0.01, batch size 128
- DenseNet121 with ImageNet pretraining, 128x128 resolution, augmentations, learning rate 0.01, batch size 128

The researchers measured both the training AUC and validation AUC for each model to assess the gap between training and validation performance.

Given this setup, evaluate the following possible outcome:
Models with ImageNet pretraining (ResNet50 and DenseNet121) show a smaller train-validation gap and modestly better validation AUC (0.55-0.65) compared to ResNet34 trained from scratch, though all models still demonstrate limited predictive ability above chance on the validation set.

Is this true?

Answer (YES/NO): YES